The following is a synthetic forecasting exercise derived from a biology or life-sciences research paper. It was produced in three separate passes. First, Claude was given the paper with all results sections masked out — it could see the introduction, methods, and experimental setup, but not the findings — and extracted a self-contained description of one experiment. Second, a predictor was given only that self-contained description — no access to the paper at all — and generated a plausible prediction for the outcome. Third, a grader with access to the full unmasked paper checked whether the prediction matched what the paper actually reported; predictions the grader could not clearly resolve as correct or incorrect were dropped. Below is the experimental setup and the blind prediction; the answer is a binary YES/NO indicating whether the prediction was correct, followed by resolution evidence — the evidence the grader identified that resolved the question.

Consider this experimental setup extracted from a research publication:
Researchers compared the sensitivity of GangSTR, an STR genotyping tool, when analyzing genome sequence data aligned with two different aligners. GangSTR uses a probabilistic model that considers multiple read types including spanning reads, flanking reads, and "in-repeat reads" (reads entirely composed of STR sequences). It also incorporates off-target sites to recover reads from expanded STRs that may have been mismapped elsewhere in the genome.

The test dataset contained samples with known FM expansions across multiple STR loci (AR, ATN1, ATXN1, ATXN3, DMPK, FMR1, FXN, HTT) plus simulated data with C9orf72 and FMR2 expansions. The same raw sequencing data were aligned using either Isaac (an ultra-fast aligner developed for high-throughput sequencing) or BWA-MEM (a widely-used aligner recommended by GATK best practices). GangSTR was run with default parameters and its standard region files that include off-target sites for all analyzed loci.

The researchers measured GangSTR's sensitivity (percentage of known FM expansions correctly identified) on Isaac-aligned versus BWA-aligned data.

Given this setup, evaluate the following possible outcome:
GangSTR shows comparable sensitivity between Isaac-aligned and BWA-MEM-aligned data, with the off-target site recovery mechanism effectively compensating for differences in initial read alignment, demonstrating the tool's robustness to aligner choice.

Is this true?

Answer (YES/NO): NO